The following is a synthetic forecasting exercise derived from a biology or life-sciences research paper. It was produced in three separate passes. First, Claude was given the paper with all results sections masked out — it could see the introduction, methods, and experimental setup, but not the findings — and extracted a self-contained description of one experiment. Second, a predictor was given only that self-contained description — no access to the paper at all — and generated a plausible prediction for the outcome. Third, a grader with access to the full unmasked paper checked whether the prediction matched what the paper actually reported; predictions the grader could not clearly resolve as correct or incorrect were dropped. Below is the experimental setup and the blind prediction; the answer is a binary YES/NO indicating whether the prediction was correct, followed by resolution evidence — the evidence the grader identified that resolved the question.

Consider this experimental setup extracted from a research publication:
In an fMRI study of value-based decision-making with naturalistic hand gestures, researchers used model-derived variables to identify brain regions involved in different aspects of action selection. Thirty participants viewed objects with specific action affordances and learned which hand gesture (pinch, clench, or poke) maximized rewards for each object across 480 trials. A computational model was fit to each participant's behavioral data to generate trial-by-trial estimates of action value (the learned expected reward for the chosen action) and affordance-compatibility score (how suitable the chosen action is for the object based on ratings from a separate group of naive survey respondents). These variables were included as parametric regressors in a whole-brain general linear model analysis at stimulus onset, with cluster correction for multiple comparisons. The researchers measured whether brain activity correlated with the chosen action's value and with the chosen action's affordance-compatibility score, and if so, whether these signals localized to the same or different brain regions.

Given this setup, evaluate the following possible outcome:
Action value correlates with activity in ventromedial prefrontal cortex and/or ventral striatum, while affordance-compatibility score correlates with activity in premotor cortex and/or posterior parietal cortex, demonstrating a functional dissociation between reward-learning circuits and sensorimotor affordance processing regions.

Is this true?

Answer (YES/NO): NO